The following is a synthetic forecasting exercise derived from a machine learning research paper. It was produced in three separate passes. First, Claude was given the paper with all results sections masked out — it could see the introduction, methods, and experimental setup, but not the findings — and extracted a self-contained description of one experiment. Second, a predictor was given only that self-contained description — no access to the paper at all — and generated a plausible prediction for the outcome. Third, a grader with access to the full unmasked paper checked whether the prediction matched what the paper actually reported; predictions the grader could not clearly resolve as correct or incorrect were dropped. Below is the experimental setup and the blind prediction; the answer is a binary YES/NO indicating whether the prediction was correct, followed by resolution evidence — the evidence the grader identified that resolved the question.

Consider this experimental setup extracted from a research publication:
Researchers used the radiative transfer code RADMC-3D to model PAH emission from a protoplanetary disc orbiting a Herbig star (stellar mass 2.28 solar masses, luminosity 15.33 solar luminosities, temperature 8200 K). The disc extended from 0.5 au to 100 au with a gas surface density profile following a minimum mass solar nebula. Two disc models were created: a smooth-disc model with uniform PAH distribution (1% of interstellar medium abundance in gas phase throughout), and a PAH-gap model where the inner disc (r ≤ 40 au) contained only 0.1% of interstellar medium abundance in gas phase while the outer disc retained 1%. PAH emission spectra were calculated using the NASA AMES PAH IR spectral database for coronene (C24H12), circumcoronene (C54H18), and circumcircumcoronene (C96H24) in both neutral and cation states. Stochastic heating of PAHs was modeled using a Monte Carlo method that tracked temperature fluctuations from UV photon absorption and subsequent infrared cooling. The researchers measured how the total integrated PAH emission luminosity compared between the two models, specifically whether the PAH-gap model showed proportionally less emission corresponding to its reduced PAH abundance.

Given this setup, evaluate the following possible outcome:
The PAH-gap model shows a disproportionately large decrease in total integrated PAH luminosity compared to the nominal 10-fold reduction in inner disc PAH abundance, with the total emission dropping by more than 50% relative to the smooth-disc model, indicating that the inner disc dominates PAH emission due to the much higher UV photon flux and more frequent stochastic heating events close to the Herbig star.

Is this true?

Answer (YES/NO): YES